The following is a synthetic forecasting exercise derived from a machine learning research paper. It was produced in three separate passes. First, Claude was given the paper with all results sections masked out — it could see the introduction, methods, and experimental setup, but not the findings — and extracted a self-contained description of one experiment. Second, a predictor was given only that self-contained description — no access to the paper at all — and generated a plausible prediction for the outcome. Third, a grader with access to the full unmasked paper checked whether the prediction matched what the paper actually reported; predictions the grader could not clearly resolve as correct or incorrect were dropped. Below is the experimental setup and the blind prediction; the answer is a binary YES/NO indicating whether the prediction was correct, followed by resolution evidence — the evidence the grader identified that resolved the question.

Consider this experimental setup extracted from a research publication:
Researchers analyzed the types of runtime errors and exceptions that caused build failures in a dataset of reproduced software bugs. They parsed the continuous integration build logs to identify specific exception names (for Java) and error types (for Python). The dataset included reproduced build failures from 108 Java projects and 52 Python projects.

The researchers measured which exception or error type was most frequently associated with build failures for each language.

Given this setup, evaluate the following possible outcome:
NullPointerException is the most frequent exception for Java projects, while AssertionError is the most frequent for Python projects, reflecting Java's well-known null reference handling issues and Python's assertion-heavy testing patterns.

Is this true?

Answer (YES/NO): NO